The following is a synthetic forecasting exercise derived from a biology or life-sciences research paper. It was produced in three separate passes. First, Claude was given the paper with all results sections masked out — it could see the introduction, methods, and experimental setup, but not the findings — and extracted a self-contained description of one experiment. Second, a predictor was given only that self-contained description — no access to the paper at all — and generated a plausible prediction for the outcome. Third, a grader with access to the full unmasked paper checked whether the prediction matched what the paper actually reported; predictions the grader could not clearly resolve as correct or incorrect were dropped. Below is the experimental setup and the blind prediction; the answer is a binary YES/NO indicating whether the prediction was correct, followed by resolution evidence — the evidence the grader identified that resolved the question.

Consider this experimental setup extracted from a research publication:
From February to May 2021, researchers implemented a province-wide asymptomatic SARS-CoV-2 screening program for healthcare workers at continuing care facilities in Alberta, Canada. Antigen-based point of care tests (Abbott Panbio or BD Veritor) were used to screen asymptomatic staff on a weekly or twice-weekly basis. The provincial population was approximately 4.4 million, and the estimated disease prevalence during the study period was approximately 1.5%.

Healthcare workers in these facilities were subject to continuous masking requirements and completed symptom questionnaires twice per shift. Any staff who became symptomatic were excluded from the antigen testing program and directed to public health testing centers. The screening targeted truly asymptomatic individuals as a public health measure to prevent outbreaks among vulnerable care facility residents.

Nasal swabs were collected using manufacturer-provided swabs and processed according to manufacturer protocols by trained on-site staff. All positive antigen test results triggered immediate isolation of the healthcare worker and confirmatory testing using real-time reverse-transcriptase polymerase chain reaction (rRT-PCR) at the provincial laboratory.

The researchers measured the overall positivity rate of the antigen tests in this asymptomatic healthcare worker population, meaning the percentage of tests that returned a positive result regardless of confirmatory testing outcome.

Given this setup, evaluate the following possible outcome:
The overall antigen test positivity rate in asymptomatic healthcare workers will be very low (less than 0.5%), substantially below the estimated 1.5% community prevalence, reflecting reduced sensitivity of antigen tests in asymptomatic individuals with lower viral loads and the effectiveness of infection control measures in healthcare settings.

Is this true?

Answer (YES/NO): YES